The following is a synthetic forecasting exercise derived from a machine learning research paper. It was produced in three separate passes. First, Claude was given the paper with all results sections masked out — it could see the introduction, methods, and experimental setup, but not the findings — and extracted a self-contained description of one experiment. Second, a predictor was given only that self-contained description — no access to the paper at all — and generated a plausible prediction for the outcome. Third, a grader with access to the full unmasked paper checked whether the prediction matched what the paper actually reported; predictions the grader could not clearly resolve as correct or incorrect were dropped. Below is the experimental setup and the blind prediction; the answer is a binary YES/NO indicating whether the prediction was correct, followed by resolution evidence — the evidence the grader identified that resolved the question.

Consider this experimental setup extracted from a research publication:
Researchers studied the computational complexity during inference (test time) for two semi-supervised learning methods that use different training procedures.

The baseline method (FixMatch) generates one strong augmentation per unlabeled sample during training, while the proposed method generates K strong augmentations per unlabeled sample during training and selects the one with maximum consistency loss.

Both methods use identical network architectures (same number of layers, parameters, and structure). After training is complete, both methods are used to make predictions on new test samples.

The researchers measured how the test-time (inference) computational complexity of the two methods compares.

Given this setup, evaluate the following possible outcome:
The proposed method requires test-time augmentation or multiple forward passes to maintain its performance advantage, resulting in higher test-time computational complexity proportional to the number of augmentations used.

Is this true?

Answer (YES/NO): NO